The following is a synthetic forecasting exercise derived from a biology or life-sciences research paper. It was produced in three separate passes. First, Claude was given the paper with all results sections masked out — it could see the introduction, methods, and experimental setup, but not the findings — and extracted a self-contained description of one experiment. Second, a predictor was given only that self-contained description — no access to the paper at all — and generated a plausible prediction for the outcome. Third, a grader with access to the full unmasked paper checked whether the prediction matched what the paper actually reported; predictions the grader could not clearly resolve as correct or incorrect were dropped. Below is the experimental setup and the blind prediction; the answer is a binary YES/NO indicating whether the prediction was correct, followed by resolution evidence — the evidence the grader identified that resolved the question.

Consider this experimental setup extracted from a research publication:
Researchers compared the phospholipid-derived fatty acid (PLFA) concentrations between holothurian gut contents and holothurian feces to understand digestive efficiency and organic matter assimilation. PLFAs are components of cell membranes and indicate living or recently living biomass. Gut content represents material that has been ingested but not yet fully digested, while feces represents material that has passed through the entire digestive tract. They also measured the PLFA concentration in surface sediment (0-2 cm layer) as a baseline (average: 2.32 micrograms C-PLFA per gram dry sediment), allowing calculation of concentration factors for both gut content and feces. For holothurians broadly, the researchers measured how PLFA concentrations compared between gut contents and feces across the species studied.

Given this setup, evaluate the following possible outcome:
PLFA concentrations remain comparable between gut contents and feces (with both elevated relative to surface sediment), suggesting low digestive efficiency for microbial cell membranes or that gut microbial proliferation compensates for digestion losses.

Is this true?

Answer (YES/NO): NO